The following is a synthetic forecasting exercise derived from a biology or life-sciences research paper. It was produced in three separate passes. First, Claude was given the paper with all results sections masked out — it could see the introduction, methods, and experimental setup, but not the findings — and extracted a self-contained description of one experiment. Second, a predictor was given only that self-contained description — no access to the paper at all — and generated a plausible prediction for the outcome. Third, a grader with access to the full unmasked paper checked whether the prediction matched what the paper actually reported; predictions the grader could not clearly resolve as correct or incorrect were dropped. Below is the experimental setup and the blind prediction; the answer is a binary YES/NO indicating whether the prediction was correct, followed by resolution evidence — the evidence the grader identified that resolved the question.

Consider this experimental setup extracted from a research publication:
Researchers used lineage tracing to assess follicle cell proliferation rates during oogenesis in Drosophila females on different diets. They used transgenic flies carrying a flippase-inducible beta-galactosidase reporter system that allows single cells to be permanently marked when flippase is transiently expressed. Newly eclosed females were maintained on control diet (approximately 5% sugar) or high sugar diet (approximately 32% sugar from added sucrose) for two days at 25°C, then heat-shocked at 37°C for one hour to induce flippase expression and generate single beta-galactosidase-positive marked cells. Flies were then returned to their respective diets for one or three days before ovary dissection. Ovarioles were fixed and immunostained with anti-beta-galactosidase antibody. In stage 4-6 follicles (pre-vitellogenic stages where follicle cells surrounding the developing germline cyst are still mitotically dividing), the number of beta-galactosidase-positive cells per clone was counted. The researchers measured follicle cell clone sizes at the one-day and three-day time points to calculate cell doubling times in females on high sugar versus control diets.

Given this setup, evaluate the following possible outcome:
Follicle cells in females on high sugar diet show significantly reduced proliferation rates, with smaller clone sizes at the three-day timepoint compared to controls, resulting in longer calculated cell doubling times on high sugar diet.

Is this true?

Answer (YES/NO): NO